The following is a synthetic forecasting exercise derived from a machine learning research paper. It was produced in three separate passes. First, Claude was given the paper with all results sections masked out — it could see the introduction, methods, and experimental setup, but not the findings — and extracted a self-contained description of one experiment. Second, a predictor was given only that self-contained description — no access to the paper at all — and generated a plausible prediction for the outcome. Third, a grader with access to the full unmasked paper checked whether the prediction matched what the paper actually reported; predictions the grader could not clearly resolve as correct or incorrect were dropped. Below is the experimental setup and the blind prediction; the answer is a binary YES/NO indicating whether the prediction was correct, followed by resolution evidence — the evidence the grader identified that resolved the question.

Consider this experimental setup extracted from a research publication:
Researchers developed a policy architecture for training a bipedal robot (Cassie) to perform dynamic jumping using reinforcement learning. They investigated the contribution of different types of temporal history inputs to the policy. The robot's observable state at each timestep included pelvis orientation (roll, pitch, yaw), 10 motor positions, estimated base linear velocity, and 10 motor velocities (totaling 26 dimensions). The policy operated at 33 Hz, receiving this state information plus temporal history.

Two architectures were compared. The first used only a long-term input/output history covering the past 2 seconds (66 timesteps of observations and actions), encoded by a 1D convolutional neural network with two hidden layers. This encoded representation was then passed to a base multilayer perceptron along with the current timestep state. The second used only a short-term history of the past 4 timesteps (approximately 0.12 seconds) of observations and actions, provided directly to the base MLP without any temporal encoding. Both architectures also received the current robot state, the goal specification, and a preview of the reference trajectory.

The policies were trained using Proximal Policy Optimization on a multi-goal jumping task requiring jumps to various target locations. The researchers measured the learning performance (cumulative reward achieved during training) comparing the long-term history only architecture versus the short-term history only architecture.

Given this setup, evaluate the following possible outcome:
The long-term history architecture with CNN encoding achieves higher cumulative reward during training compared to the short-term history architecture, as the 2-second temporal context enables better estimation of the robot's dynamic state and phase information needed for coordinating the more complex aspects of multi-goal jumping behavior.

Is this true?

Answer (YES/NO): NO